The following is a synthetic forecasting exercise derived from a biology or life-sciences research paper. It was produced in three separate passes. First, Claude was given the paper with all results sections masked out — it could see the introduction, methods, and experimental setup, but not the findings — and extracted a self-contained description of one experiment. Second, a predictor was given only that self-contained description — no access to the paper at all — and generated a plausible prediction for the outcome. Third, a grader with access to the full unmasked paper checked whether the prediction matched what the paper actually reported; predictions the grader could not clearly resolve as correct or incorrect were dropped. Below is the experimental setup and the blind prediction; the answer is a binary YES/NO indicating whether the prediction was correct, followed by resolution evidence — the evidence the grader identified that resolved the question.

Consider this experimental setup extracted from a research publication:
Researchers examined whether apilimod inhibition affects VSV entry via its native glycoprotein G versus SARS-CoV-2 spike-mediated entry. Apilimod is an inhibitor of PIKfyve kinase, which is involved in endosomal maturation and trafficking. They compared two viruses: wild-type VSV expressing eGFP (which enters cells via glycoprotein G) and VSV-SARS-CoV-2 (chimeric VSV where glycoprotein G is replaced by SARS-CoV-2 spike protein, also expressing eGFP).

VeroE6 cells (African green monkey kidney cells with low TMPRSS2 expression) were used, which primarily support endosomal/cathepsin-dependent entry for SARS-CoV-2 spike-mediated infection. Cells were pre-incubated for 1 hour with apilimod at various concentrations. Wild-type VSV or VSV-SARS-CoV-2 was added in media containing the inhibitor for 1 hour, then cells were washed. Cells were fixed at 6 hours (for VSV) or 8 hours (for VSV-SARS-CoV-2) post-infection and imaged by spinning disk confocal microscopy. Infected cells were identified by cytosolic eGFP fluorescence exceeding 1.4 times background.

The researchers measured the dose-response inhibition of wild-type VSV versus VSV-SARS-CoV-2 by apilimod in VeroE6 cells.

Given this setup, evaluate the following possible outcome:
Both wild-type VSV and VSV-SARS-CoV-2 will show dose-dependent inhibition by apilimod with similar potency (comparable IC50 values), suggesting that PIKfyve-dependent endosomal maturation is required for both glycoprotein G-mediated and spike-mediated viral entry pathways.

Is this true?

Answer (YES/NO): NO